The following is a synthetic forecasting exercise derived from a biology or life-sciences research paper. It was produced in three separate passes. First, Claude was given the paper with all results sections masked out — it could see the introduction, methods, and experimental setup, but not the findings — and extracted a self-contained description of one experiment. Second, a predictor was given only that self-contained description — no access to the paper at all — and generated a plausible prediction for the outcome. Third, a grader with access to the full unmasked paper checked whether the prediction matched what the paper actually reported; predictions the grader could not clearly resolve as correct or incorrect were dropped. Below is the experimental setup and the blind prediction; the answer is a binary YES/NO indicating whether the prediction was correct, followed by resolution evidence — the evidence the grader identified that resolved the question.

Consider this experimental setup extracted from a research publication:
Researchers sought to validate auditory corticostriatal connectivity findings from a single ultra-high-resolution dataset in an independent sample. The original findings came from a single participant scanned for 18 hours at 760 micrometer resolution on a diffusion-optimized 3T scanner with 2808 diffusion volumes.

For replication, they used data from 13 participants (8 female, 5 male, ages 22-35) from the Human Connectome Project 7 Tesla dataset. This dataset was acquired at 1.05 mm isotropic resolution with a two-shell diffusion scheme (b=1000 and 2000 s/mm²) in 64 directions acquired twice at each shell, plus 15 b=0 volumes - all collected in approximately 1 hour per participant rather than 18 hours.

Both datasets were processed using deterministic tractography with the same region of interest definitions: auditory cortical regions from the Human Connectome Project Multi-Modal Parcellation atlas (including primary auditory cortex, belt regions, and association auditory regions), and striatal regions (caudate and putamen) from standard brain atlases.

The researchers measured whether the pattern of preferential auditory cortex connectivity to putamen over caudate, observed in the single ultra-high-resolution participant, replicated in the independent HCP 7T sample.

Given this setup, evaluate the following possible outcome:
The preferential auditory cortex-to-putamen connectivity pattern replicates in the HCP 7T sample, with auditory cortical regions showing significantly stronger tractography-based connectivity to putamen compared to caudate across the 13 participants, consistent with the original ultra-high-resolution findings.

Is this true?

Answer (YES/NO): YES